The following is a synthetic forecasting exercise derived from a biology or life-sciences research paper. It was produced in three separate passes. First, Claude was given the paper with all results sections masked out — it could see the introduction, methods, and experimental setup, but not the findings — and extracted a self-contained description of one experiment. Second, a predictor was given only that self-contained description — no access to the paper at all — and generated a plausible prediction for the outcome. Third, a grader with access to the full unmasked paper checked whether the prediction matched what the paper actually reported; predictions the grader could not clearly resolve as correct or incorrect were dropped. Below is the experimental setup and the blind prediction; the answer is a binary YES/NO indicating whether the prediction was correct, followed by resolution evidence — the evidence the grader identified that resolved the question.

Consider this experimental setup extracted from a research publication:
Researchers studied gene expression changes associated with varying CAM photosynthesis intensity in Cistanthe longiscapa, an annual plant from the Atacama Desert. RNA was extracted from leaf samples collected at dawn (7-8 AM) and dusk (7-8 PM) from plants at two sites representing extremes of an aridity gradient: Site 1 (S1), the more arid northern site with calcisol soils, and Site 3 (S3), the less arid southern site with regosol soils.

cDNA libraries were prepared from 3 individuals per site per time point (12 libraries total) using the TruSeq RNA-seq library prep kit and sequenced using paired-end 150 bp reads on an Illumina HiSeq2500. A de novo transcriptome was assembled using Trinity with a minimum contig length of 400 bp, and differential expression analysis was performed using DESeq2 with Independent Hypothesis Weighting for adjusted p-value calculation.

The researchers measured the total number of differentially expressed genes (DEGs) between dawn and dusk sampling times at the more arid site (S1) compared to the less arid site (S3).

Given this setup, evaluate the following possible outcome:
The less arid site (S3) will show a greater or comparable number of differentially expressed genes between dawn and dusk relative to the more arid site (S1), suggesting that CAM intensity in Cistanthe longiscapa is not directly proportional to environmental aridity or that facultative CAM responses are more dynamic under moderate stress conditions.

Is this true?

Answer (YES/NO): NO